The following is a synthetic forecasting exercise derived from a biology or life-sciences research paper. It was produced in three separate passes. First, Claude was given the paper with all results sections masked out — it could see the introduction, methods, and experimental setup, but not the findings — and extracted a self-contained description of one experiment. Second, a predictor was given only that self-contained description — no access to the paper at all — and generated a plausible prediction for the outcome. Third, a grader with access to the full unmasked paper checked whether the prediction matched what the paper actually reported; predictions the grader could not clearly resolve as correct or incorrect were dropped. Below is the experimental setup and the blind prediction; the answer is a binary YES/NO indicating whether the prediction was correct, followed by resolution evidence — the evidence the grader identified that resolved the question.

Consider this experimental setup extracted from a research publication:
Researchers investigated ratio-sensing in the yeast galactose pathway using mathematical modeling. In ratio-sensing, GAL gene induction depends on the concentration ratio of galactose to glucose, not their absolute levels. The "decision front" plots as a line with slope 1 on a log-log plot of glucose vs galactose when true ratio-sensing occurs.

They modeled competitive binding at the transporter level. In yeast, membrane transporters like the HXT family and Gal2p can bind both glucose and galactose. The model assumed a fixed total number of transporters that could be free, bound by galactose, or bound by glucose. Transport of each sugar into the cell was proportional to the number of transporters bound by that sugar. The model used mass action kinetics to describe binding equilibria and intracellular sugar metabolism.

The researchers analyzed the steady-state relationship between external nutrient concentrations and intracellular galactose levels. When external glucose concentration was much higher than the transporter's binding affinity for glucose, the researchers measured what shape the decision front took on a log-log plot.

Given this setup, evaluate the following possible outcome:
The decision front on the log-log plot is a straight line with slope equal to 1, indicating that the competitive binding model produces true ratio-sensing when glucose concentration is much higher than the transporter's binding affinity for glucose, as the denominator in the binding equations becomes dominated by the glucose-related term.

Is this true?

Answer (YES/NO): NO